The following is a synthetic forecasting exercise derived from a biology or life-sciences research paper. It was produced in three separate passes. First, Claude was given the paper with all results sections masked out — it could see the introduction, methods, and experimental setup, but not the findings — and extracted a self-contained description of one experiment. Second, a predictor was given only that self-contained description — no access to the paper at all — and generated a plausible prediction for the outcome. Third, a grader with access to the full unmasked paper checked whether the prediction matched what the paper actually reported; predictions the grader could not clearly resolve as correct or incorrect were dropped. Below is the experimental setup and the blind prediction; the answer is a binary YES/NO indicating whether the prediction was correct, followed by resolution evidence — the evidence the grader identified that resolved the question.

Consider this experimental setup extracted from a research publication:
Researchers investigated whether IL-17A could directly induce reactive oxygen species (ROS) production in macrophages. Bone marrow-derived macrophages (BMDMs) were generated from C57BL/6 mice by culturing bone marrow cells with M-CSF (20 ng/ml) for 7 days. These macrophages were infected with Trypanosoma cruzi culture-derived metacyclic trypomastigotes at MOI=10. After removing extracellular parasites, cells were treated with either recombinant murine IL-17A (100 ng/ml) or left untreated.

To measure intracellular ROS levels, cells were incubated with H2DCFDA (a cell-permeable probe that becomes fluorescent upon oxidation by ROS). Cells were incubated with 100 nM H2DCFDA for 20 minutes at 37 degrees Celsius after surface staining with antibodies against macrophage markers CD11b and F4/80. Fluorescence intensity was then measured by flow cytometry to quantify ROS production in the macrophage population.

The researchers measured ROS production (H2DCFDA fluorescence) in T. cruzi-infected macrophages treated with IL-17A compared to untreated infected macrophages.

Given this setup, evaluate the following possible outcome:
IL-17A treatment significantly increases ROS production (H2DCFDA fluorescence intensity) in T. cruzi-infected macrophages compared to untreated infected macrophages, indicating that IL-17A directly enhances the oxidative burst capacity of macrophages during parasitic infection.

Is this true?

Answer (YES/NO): YES